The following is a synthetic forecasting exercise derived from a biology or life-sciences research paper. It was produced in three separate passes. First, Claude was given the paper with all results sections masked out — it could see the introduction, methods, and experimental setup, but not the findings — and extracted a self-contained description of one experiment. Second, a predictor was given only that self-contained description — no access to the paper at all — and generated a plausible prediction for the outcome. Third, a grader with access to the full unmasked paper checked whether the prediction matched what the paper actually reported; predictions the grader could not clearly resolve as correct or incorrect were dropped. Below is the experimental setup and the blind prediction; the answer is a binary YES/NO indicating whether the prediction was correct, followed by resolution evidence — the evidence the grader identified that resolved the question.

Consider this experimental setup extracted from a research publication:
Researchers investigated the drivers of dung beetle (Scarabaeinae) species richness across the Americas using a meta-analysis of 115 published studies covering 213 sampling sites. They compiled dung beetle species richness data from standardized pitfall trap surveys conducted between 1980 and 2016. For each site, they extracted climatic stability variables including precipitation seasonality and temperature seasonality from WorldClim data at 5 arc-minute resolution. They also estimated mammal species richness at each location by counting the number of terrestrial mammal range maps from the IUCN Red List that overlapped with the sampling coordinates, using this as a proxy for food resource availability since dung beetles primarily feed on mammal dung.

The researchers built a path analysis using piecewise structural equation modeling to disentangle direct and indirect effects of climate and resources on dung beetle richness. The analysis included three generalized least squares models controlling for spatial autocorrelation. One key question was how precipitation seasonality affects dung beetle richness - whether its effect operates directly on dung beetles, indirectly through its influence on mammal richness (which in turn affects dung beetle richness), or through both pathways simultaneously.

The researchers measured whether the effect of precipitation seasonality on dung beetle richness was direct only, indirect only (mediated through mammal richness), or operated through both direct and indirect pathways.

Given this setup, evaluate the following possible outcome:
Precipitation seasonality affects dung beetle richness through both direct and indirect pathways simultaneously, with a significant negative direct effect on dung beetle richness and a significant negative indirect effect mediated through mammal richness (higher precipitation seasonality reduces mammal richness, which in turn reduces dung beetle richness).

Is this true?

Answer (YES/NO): NO